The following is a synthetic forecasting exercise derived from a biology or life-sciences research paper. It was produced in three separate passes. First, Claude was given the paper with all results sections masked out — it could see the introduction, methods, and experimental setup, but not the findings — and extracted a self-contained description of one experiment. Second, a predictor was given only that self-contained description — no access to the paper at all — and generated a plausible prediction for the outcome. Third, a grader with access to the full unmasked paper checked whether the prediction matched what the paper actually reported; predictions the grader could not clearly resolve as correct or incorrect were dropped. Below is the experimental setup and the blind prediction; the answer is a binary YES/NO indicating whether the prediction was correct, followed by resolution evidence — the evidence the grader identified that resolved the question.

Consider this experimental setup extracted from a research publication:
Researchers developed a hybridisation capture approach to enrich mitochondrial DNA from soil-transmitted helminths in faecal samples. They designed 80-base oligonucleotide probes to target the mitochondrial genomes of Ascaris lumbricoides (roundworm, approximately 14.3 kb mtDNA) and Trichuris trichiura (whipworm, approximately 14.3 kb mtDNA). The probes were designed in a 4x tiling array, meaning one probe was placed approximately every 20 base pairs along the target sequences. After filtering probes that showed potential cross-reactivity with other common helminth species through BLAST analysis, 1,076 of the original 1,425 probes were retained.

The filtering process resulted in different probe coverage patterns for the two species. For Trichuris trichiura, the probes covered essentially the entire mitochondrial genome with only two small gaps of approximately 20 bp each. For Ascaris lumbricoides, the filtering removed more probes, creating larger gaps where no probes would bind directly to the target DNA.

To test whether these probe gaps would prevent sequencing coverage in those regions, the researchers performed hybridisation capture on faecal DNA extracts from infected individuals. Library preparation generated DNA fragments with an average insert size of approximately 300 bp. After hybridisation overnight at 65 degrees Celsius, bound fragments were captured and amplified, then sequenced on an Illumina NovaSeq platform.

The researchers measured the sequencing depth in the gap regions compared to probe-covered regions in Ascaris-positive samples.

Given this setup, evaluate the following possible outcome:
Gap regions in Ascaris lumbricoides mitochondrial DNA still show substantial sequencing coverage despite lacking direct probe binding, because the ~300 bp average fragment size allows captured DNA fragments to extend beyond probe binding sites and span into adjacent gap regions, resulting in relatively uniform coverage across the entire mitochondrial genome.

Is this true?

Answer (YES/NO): NO